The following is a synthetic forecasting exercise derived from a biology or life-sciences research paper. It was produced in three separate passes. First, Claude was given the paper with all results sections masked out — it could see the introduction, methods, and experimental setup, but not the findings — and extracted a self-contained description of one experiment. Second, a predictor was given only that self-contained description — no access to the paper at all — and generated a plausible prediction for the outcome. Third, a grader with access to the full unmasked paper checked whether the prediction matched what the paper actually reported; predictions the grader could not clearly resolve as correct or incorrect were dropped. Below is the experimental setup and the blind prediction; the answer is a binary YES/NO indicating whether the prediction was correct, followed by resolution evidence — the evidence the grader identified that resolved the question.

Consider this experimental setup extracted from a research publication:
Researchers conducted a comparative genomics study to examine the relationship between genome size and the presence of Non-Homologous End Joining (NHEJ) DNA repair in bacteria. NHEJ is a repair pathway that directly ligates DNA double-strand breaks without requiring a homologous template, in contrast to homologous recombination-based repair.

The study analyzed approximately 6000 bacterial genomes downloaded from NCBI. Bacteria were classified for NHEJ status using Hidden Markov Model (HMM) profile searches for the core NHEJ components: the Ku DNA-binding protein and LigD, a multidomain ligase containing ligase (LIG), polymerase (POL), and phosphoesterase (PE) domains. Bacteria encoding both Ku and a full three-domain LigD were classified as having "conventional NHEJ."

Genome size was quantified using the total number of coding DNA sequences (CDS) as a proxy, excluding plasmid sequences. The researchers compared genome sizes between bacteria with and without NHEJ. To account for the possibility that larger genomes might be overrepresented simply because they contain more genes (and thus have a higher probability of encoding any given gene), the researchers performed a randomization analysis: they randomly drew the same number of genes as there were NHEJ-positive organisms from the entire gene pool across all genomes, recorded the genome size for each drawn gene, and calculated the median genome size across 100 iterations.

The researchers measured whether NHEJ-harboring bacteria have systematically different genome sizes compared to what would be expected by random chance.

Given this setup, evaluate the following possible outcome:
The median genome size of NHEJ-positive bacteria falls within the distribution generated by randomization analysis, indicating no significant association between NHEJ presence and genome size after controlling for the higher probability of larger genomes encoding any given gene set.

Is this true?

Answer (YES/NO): NO